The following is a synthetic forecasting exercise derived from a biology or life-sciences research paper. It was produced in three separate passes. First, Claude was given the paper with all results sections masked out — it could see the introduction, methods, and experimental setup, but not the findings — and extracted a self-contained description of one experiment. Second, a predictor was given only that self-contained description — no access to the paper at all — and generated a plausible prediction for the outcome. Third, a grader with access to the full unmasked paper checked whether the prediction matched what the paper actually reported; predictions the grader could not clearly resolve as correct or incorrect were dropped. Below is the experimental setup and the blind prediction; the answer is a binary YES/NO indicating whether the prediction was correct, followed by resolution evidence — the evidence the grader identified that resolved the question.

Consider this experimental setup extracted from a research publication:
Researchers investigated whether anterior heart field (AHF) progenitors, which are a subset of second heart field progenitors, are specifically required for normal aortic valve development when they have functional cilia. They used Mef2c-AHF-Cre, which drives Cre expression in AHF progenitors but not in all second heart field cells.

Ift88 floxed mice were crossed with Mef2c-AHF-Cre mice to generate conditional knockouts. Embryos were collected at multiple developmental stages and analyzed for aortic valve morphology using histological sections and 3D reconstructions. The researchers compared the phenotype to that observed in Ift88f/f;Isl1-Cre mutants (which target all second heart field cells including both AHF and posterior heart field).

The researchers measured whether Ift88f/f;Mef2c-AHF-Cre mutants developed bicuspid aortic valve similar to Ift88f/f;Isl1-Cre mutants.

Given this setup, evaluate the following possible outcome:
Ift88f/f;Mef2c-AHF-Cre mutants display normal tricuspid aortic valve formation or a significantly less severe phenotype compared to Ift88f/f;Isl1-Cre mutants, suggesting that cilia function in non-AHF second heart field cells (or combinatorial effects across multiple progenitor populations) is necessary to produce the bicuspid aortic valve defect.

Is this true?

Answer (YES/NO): YES